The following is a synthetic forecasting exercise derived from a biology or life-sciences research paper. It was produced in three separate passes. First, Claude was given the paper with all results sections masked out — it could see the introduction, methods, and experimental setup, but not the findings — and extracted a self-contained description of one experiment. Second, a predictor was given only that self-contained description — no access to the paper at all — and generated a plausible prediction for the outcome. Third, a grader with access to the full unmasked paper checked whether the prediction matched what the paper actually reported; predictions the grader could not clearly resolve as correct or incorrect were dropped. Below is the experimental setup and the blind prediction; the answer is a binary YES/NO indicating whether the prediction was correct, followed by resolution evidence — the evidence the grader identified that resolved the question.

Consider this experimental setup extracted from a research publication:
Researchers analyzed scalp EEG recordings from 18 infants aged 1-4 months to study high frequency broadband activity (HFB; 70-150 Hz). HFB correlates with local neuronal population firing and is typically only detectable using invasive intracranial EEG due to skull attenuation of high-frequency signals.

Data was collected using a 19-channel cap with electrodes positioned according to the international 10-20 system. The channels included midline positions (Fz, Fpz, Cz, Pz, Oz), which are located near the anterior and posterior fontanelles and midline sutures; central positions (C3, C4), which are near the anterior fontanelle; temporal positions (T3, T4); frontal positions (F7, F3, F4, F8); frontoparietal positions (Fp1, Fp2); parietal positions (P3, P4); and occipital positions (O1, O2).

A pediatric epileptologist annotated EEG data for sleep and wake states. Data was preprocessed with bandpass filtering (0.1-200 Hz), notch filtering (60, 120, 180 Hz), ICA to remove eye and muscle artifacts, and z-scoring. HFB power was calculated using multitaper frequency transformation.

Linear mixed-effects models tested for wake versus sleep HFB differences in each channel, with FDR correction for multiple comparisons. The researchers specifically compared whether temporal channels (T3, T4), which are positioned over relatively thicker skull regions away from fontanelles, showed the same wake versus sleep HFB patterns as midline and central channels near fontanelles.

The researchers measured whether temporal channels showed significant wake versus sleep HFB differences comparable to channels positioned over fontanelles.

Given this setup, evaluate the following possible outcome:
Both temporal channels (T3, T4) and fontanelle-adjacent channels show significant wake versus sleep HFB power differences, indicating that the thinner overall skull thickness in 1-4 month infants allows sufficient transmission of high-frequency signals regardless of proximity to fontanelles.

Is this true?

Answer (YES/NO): YES